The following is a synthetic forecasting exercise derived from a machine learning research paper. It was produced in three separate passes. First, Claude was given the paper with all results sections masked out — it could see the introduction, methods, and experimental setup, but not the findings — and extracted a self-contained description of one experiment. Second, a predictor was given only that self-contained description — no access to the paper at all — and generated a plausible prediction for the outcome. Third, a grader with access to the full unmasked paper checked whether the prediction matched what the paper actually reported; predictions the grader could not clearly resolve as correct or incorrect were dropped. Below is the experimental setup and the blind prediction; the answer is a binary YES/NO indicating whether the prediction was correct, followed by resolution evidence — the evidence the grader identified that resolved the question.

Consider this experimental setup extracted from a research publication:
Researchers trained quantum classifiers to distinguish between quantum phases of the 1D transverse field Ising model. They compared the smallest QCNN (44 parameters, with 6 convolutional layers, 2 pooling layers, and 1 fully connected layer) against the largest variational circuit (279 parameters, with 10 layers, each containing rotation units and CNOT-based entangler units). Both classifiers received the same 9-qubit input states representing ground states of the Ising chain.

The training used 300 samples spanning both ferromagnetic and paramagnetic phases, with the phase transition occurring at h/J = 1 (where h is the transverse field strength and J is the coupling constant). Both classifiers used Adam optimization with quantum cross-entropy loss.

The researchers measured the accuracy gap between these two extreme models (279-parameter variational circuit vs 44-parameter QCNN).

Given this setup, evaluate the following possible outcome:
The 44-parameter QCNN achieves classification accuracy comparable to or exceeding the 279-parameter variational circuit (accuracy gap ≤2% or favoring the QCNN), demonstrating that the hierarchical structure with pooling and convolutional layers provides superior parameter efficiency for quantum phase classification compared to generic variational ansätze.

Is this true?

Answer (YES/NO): NO